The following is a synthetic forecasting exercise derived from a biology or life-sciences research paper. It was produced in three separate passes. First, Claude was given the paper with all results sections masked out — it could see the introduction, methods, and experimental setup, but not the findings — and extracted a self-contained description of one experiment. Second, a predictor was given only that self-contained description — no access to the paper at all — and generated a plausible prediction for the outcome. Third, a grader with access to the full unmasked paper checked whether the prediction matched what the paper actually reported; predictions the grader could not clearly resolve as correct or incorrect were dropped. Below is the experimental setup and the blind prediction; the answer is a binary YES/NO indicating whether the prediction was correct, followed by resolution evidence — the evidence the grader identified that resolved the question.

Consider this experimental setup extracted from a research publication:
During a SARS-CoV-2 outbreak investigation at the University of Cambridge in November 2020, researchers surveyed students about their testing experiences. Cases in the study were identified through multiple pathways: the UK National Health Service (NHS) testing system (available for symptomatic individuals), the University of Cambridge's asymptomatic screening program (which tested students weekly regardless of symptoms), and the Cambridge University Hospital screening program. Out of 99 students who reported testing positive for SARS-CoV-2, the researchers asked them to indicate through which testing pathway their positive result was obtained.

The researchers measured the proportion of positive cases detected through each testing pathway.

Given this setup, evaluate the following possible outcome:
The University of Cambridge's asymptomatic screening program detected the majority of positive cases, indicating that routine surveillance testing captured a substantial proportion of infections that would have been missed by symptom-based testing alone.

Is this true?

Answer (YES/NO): YES